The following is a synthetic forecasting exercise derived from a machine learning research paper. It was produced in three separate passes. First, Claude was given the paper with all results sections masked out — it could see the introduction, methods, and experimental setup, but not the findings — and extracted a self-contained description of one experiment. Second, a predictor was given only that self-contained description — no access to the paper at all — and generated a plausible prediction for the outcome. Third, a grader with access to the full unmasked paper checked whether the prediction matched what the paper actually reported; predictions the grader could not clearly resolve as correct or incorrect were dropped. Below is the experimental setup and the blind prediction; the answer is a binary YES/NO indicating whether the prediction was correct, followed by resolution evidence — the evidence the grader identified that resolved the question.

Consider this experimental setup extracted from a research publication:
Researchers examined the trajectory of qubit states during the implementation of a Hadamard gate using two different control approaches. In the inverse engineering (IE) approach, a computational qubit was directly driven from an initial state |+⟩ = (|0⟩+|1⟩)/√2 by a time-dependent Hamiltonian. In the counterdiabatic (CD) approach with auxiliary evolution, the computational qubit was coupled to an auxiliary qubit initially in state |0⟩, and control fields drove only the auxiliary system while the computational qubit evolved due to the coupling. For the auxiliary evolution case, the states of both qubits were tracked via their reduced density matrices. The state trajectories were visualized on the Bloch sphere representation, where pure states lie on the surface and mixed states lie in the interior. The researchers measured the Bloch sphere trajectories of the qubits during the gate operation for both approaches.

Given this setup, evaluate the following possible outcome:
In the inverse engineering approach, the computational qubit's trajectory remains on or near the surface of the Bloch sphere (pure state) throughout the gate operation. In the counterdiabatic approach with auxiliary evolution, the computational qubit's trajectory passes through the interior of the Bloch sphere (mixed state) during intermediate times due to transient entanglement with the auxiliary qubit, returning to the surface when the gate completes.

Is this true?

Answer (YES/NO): YES